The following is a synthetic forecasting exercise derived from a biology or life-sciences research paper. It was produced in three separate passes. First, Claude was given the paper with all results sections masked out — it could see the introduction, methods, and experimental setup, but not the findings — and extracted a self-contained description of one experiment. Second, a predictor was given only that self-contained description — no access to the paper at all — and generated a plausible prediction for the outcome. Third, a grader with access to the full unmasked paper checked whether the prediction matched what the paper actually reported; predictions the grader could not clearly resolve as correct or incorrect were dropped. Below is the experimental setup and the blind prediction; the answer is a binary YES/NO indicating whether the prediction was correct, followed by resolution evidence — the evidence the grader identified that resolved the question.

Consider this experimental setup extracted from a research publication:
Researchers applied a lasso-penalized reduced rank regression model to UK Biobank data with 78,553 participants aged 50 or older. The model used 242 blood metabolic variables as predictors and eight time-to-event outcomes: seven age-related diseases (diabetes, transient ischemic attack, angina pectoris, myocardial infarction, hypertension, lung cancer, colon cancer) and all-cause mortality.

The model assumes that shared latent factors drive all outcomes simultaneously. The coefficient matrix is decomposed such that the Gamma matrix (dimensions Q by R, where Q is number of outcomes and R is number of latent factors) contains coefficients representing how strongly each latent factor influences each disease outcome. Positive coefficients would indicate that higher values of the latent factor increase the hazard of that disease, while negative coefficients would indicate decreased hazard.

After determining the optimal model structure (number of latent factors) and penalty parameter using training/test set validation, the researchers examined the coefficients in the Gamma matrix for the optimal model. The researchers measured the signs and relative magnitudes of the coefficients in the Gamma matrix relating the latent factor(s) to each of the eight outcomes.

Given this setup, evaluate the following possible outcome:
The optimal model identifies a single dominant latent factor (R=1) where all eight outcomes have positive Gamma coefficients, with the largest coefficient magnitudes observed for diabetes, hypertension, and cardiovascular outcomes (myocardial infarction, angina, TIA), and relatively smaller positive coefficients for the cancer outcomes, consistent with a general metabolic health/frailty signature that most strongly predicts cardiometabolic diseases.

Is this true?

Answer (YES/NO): NO